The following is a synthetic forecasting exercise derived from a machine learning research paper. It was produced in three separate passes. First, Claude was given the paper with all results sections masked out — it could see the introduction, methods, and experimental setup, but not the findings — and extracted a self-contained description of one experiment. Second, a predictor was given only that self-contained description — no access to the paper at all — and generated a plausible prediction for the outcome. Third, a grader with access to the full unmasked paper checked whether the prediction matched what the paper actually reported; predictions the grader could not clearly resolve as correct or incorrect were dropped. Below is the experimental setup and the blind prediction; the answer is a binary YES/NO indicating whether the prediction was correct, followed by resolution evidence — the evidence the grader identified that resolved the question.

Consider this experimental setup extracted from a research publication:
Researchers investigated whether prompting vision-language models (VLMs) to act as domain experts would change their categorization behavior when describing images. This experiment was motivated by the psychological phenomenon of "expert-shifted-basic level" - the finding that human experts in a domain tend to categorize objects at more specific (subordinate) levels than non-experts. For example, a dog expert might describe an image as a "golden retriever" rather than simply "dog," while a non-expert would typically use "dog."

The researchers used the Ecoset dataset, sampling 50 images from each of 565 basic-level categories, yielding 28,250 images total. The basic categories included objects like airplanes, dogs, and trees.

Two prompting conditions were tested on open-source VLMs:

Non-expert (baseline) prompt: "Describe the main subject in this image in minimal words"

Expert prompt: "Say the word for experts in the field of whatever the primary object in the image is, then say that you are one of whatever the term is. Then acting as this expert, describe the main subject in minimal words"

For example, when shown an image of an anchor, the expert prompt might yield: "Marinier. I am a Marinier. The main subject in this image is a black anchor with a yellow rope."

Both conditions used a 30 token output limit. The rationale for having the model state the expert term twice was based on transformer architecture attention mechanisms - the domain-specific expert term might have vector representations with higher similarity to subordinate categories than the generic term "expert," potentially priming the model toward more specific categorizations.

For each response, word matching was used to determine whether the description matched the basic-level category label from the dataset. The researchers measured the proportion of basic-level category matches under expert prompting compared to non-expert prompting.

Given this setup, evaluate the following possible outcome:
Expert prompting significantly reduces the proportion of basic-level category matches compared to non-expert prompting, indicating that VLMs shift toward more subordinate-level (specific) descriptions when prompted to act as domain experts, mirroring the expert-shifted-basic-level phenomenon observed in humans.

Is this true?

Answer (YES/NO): YES